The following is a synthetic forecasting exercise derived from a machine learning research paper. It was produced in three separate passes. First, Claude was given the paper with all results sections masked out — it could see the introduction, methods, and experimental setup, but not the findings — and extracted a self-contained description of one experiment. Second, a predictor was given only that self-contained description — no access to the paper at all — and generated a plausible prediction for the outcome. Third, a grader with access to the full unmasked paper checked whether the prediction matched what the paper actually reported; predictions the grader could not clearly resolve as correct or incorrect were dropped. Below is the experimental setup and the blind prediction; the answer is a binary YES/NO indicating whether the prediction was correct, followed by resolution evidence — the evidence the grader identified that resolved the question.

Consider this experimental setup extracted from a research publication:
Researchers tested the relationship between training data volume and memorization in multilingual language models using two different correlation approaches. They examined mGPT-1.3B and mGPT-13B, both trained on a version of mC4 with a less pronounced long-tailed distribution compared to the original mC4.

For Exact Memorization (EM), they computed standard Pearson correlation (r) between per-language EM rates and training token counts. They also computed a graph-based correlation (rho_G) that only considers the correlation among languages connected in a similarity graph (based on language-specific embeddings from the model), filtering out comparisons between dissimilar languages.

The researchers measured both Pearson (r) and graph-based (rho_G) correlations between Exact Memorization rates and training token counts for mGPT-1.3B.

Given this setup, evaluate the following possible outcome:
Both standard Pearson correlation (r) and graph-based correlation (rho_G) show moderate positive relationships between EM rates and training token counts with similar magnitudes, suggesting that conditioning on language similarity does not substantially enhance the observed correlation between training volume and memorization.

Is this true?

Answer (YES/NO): NO